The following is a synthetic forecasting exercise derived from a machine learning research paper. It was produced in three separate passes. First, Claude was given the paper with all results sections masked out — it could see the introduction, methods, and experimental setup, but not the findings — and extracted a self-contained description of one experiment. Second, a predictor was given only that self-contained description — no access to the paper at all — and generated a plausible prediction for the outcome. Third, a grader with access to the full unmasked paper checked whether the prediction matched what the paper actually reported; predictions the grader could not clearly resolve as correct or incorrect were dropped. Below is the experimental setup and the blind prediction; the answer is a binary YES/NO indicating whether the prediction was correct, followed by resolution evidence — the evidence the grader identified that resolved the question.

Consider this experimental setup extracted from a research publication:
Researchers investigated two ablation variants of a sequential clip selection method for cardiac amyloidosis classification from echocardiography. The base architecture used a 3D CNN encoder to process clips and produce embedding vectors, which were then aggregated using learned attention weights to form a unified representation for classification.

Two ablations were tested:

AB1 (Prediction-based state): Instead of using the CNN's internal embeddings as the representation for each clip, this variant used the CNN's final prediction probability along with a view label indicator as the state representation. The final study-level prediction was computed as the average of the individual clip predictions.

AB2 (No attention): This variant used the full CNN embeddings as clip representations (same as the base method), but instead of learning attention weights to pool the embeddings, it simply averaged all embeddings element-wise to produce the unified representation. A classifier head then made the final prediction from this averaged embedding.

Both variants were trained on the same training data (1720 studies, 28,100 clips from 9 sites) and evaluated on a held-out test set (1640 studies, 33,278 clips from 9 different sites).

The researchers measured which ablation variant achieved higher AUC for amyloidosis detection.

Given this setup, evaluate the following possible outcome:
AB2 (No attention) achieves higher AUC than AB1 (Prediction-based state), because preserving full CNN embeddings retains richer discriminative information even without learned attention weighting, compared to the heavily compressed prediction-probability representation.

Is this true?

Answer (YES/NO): YES